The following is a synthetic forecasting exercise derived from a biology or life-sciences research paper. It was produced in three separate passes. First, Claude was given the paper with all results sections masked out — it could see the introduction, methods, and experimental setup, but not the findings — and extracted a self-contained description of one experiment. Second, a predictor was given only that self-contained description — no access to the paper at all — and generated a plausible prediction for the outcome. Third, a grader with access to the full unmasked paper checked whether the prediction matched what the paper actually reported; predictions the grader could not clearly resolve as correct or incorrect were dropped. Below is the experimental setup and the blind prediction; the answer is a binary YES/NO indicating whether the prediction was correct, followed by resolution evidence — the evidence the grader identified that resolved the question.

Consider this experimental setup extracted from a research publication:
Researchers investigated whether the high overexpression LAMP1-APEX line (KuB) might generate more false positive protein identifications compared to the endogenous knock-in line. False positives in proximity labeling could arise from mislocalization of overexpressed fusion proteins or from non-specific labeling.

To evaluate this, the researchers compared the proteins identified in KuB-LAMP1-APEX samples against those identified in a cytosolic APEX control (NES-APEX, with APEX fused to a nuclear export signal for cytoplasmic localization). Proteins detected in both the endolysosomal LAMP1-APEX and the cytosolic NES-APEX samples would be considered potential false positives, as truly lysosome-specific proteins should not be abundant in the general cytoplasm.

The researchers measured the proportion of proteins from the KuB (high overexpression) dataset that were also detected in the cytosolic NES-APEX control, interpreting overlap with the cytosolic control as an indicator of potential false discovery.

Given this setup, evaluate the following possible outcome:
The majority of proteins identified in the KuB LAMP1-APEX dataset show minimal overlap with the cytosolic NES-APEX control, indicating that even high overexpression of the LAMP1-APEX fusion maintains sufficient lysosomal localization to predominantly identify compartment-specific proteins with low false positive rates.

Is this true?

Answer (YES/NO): NO